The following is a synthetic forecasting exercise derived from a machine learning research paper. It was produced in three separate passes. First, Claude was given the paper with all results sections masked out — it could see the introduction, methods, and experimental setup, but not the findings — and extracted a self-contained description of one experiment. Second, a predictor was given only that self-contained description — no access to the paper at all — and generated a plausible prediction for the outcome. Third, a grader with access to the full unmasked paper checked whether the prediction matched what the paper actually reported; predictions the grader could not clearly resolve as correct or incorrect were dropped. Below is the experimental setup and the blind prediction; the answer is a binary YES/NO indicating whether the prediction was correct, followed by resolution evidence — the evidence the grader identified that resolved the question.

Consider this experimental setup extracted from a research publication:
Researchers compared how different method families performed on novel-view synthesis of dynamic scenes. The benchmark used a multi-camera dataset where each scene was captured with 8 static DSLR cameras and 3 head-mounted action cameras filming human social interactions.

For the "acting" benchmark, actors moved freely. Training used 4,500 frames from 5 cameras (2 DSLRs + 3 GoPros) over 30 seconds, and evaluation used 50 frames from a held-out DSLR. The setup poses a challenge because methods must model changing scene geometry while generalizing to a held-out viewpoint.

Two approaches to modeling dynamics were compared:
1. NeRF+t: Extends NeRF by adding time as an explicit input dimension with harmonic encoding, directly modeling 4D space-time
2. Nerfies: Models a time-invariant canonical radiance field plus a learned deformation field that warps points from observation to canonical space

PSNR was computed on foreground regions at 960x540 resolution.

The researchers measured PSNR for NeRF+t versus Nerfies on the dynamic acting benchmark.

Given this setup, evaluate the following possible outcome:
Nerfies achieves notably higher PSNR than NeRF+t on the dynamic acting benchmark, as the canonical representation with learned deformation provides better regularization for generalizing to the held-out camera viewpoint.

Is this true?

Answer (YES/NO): NO